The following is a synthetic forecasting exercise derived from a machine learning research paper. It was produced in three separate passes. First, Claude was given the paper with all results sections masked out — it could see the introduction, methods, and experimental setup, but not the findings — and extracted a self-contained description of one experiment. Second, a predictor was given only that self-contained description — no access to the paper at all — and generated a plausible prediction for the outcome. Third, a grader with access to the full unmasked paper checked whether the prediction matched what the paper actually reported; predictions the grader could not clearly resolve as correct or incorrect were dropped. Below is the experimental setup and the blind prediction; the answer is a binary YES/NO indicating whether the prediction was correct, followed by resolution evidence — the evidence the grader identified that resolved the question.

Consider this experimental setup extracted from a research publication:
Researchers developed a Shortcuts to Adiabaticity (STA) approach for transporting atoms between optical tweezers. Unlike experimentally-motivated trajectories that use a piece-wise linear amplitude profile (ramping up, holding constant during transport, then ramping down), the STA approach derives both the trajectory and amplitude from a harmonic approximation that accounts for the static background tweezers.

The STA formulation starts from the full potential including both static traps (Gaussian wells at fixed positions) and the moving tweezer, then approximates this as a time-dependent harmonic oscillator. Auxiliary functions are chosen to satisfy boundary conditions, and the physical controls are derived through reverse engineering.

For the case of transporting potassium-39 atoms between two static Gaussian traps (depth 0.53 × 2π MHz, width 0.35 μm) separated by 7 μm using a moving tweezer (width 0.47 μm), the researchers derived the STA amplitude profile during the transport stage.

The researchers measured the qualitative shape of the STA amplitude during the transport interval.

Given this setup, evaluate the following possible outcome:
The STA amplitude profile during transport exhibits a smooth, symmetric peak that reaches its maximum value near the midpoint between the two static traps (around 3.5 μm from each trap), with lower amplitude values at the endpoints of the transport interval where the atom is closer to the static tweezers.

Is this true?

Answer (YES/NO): NO